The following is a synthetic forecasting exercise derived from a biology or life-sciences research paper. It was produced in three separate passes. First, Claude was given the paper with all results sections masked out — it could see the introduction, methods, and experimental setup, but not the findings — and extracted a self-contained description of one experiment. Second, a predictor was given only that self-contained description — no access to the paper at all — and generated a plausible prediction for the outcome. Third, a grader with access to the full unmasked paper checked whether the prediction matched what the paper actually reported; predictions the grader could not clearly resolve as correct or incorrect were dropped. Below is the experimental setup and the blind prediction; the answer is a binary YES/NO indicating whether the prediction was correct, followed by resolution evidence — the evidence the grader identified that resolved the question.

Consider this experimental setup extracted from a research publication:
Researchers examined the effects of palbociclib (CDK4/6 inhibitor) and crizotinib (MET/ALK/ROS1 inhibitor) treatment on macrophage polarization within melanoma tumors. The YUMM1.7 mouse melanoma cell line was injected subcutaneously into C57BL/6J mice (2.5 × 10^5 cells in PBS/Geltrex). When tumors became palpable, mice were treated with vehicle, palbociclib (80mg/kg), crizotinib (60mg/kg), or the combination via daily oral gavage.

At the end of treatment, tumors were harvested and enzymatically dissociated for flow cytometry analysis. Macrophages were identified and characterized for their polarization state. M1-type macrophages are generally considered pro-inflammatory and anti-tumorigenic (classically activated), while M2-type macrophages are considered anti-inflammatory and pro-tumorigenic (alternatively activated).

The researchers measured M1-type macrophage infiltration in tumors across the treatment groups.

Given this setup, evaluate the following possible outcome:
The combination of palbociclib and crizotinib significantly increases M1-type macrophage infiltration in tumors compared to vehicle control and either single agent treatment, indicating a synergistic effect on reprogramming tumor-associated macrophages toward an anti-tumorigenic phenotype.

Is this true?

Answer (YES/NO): NO